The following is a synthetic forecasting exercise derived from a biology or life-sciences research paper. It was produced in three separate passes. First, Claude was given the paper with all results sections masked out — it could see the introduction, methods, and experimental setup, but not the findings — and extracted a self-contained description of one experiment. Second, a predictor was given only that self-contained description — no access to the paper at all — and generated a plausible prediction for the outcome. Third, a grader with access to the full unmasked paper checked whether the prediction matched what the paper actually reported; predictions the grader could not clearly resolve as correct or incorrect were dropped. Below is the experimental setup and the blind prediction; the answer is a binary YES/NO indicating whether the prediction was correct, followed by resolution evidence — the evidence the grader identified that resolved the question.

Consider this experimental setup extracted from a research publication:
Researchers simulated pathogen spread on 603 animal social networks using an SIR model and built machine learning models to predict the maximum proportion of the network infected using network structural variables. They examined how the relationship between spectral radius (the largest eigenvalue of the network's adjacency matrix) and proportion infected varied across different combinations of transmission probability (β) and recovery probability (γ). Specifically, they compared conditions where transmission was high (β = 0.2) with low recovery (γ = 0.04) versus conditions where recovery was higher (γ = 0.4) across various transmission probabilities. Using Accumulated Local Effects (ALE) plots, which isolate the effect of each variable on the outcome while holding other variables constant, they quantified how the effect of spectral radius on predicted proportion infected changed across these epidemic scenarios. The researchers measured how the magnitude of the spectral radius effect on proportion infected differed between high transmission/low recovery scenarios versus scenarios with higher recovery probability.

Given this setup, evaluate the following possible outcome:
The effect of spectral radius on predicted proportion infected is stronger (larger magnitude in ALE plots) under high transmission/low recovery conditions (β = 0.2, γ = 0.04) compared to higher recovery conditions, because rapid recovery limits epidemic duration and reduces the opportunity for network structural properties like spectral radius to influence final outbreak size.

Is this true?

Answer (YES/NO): NO